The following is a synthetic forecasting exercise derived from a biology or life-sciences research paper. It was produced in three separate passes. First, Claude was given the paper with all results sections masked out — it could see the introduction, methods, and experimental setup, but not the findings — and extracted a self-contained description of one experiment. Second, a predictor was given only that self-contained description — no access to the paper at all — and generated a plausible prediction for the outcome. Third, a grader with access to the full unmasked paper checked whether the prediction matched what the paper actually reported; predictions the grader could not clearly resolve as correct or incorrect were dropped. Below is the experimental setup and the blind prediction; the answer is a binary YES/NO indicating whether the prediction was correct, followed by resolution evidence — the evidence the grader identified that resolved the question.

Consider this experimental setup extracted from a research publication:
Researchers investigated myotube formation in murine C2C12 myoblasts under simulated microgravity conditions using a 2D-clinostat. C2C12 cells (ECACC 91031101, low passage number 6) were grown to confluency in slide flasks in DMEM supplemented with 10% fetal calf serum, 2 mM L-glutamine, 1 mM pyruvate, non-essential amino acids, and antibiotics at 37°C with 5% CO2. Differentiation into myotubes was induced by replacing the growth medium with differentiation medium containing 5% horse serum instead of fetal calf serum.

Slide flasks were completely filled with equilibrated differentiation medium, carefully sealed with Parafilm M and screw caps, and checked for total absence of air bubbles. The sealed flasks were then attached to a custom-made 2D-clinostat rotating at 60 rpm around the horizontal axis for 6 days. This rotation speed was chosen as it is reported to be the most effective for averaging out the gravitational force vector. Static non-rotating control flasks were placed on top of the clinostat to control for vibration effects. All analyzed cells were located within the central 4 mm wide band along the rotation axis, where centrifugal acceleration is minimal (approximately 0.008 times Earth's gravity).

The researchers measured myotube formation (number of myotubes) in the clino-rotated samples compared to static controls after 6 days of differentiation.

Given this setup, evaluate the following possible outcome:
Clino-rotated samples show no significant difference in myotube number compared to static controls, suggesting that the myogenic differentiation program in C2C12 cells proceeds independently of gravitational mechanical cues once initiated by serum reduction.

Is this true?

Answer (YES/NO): NO